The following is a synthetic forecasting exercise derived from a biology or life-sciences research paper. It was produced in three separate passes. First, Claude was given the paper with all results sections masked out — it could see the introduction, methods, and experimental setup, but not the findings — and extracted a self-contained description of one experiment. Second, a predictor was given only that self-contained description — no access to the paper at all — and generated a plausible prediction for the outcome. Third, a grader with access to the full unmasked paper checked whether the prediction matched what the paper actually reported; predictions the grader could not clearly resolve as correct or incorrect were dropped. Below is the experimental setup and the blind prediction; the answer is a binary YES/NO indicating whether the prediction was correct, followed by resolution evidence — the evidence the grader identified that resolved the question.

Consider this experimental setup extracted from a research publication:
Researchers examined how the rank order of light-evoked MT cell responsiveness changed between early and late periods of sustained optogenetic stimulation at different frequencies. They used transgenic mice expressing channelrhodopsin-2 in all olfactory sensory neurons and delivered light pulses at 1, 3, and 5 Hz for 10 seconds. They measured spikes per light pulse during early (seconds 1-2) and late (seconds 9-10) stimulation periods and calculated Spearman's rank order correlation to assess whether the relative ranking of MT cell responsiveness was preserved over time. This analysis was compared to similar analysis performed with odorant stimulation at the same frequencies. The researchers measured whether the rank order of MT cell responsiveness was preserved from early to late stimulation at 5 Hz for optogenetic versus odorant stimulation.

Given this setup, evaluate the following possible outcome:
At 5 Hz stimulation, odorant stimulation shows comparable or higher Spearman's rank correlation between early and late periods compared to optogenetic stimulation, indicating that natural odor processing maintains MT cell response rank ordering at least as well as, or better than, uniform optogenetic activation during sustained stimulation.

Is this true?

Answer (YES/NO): NO